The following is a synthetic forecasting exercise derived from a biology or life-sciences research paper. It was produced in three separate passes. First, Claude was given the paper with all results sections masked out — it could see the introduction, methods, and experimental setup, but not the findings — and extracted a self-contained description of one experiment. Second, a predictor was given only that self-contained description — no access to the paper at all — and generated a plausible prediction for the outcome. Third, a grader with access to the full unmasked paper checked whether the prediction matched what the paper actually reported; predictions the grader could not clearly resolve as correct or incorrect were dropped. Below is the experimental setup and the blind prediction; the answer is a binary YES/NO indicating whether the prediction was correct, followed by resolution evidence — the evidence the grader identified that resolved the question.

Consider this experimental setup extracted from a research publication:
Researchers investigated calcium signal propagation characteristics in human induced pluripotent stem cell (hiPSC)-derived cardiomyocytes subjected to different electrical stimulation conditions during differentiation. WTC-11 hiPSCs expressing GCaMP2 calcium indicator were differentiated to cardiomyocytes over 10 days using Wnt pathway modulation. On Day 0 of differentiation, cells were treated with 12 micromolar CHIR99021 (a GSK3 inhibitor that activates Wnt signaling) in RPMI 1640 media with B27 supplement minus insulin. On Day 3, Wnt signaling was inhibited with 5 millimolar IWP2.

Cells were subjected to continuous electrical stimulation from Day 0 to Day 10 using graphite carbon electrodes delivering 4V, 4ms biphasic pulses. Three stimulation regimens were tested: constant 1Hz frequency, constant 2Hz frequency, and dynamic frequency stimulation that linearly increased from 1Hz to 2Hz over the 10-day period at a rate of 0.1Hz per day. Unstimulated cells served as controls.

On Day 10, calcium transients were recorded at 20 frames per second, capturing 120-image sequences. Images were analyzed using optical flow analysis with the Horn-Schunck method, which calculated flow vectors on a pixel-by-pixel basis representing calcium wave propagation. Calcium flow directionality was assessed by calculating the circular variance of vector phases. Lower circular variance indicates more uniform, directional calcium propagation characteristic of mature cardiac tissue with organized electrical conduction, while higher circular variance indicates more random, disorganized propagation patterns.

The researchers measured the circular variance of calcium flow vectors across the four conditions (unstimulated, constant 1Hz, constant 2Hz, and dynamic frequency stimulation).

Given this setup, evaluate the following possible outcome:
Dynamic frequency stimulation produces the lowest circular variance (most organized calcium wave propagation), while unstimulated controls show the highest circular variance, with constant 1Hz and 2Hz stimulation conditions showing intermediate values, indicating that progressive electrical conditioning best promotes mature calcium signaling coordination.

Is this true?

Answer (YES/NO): NO